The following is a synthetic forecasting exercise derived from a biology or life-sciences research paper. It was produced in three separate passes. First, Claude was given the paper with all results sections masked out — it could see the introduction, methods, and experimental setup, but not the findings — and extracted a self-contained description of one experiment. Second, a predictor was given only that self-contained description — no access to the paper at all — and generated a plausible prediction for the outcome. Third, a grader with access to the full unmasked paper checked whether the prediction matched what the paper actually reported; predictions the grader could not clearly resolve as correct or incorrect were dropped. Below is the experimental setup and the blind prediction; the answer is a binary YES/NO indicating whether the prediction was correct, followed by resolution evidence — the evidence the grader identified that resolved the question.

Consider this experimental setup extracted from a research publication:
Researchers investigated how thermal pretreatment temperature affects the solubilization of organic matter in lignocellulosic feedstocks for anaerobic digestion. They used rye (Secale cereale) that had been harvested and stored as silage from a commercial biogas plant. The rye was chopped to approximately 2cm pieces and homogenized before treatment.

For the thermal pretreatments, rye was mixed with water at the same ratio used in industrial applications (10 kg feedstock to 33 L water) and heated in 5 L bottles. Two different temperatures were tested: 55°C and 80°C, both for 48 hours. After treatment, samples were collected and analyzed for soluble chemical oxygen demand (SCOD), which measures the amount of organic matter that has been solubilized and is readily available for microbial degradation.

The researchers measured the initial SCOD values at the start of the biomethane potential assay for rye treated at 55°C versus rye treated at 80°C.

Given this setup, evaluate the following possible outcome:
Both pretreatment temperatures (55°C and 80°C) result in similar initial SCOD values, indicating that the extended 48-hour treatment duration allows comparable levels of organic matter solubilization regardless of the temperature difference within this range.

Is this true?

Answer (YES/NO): YES